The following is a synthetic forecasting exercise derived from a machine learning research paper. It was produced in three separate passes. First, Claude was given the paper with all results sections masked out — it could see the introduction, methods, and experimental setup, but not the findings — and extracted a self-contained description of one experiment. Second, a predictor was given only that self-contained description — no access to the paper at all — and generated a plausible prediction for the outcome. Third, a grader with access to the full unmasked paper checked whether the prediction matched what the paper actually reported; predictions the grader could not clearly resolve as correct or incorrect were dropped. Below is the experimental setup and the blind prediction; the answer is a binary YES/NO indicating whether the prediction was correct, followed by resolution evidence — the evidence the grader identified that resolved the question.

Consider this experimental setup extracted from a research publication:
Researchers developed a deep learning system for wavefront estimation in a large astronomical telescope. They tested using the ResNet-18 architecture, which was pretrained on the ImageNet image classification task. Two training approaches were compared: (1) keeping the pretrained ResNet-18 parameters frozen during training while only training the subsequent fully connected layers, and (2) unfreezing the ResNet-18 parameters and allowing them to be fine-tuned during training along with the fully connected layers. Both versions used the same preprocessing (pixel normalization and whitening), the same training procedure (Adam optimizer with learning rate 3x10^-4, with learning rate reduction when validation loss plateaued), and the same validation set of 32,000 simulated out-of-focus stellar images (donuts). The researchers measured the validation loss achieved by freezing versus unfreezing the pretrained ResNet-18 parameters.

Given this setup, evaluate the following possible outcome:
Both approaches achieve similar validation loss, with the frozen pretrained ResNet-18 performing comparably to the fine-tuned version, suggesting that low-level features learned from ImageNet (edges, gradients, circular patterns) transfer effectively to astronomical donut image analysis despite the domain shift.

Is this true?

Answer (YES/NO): NO